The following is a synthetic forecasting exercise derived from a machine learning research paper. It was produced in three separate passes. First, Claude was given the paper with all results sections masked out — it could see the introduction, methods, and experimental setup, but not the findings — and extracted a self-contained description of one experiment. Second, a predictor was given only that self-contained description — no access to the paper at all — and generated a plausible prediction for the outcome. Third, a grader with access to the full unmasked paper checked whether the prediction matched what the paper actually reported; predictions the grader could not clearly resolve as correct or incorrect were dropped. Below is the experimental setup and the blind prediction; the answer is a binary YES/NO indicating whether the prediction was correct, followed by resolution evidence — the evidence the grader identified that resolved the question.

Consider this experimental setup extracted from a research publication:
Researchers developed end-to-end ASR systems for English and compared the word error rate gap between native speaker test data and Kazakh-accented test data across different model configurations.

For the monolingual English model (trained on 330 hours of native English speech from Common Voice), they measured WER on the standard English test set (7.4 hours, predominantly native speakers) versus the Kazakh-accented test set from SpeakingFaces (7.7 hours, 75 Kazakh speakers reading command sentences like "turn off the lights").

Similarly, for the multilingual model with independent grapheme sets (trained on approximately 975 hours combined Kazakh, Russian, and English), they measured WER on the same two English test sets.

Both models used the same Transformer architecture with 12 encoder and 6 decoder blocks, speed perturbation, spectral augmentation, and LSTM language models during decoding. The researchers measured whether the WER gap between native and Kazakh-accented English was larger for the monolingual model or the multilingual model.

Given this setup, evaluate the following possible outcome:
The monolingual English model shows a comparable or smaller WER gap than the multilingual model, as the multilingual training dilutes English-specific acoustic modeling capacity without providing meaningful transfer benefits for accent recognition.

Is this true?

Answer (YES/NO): NO